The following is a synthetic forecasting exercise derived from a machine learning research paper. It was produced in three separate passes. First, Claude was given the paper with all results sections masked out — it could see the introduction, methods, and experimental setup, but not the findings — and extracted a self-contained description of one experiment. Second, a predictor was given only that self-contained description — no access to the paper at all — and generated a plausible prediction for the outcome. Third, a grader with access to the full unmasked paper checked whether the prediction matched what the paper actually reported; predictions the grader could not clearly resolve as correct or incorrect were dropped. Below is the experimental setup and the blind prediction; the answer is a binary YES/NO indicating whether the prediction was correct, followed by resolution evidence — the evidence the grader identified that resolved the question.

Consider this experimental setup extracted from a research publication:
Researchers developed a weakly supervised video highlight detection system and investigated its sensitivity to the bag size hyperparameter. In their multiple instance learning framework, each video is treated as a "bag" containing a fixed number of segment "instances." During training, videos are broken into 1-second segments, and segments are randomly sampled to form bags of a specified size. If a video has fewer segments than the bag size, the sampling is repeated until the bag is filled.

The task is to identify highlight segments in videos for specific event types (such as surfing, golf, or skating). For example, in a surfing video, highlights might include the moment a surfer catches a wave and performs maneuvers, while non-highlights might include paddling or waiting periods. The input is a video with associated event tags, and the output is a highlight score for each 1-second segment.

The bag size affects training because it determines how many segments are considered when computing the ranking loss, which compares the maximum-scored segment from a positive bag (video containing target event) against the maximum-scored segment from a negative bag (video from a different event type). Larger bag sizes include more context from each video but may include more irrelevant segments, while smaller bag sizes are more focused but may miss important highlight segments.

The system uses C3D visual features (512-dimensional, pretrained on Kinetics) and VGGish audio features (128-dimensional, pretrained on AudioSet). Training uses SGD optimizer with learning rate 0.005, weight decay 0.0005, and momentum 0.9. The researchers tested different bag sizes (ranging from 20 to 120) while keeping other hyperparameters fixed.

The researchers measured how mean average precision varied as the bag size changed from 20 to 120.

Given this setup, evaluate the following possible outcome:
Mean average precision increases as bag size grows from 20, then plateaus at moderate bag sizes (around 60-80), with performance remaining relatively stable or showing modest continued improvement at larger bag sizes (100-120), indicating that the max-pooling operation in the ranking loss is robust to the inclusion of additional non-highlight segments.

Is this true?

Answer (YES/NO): NO